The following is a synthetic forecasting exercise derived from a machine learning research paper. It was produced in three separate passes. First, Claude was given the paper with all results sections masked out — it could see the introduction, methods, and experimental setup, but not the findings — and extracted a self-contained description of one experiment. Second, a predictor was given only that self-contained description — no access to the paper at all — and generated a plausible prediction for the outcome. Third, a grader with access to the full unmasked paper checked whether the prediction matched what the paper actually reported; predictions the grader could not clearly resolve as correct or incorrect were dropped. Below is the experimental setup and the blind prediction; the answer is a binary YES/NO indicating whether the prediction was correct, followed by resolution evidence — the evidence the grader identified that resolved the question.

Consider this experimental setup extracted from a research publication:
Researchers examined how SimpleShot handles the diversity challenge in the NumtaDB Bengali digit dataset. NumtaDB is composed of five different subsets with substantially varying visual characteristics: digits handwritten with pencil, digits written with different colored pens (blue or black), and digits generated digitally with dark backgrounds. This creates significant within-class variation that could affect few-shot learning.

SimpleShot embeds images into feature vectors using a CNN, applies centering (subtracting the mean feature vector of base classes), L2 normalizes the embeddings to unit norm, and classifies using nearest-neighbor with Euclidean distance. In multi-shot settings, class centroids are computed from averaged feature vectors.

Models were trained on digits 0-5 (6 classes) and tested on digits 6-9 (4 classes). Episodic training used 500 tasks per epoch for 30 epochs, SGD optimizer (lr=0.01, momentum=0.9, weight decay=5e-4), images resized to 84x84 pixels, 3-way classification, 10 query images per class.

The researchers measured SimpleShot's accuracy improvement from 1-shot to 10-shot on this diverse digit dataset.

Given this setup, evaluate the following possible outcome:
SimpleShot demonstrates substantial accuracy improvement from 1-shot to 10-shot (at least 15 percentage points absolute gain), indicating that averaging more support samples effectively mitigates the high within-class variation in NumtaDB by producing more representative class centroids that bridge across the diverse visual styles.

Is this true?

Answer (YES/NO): NO